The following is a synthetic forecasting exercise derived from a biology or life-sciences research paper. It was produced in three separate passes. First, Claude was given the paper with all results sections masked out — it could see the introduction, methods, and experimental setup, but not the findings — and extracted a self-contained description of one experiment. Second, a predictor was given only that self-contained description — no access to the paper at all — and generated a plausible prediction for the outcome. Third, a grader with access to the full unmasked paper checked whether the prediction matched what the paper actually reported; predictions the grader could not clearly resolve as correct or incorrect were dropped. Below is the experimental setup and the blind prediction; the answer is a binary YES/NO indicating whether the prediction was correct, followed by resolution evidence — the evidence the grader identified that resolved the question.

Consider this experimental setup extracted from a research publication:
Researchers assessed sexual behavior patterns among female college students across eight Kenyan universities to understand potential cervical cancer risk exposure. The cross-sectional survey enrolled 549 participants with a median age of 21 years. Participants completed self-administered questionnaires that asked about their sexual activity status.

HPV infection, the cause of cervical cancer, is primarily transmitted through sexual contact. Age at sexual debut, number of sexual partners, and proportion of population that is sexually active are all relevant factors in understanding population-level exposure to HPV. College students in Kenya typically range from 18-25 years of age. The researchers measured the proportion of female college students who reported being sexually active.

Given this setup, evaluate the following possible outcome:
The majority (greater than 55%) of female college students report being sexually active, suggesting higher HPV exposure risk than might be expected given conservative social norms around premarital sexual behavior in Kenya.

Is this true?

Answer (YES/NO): YES